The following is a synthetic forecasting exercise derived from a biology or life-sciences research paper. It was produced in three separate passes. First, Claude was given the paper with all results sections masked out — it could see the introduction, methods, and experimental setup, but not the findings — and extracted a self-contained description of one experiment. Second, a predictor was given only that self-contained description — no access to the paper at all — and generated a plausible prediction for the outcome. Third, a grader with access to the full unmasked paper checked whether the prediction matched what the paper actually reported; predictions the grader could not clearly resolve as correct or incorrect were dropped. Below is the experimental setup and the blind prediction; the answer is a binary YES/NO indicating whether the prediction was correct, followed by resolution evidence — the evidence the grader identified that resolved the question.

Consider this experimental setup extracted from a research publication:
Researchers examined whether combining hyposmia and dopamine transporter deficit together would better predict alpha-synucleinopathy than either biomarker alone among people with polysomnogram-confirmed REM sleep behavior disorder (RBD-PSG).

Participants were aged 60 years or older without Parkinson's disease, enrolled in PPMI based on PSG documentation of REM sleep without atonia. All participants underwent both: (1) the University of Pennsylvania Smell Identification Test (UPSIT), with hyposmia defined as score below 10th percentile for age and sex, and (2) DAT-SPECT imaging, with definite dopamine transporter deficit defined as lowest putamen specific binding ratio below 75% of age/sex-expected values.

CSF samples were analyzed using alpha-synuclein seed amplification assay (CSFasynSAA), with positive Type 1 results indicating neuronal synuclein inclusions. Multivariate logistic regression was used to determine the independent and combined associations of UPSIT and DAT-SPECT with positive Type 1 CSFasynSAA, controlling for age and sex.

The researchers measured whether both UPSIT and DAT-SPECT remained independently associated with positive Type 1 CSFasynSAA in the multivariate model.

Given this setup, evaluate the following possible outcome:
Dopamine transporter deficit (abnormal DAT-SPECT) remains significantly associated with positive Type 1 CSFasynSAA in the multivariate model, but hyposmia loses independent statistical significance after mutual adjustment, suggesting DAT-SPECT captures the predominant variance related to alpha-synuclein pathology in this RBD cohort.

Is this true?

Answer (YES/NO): NO